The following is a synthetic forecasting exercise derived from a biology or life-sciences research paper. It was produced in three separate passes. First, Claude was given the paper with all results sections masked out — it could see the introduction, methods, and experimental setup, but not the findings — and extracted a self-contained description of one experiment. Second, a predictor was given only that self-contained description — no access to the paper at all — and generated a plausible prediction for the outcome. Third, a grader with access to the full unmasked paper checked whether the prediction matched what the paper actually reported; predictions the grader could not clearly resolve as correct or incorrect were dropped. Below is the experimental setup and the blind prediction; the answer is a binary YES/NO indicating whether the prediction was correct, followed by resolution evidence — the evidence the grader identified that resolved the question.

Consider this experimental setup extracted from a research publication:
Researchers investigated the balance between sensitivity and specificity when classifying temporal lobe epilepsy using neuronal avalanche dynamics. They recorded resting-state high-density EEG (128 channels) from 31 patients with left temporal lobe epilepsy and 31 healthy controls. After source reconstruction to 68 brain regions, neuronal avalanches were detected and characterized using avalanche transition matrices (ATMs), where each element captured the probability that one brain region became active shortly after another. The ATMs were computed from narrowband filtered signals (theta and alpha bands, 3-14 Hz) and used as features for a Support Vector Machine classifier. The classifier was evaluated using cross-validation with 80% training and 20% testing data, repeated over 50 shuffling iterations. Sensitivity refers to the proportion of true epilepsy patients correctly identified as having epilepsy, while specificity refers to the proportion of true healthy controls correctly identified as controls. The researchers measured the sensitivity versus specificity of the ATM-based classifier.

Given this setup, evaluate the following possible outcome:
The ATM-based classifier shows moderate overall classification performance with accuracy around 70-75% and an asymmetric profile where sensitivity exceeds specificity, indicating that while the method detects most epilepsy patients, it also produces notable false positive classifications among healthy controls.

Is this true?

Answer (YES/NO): NO